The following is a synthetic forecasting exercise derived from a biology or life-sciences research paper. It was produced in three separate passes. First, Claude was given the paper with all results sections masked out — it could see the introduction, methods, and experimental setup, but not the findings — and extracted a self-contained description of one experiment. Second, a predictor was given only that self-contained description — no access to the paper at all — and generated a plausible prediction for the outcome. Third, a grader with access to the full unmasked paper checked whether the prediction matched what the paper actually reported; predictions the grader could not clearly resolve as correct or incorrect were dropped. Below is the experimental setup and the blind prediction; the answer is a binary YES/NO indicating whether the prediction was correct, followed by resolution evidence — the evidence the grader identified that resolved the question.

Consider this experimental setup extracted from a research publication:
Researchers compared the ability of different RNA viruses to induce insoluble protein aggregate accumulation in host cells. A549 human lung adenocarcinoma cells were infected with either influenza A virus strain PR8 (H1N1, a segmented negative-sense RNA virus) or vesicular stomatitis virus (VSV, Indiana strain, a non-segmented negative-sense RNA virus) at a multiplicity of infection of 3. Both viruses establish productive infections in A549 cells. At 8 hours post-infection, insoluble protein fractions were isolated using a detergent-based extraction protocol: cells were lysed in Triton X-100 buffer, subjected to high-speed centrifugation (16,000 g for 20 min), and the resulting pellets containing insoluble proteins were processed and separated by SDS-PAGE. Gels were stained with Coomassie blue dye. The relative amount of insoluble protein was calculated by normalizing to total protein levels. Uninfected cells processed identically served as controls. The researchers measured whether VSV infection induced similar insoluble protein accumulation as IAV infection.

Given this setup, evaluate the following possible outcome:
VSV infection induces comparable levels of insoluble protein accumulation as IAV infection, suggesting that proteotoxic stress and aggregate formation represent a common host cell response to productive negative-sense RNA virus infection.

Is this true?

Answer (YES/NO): NO